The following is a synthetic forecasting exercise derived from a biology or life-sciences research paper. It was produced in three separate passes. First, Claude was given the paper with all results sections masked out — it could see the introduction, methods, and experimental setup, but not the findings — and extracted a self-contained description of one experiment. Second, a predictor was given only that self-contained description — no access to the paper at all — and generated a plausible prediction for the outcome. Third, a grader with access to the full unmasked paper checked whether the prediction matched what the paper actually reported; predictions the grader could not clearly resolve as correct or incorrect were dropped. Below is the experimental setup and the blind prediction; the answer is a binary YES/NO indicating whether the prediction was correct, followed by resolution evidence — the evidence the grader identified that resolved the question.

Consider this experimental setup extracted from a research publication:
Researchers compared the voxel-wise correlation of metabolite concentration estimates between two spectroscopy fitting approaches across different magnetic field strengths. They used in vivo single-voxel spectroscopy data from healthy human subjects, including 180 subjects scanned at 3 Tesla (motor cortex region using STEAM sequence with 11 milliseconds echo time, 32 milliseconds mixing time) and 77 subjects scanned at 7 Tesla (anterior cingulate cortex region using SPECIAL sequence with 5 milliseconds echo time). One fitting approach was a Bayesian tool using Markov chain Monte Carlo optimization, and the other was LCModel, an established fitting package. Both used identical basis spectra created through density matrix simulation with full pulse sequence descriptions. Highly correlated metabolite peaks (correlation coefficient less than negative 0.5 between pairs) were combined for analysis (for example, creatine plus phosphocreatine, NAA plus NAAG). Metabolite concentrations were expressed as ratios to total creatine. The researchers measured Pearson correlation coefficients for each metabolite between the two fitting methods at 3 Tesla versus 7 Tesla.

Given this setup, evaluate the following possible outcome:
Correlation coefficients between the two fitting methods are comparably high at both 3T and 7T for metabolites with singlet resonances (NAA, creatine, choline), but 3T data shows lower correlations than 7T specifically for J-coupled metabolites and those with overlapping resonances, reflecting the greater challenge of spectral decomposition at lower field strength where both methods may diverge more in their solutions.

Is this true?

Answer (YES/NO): NO